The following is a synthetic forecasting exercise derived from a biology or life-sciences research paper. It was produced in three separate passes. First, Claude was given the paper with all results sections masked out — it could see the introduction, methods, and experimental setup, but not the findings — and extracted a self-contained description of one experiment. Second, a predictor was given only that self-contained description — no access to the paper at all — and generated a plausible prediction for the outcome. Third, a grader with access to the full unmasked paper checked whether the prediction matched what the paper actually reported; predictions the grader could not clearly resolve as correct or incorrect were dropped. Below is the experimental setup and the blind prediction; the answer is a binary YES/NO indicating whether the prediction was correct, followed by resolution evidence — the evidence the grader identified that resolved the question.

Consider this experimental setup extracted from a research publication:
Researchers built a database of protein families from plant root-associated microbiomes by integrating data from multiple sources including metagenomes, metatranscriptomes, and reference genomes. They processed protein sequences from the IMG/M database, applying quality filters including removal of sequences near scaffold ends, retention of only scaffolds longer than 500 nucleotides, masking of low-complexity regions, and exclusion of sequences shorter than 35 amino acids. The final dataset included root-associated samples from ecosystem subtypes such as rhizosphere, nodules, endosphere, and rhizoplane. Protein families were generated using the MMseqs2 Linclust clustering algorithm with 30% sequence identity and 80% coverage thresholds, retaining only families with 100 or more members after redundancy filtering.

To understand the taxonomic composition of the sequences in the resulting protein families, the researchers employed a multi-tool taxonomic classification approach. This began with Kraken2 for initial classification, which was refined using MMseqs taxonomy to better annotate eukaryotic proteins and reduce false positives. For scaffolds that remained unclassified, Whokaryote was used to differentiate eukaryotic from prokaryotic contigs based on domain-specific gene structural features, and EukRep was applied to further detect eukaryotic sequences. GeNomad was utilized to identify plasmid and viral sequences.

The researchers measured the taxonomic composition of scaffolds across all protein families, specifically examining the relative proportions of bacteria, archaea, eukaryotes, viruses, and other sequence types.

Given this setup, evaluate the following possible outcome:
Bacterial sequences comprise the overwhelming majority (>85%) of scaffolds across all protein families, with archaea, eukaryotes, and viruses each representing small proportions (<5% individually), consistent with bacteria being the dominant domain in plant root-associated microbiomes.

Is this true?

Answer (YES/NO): YES